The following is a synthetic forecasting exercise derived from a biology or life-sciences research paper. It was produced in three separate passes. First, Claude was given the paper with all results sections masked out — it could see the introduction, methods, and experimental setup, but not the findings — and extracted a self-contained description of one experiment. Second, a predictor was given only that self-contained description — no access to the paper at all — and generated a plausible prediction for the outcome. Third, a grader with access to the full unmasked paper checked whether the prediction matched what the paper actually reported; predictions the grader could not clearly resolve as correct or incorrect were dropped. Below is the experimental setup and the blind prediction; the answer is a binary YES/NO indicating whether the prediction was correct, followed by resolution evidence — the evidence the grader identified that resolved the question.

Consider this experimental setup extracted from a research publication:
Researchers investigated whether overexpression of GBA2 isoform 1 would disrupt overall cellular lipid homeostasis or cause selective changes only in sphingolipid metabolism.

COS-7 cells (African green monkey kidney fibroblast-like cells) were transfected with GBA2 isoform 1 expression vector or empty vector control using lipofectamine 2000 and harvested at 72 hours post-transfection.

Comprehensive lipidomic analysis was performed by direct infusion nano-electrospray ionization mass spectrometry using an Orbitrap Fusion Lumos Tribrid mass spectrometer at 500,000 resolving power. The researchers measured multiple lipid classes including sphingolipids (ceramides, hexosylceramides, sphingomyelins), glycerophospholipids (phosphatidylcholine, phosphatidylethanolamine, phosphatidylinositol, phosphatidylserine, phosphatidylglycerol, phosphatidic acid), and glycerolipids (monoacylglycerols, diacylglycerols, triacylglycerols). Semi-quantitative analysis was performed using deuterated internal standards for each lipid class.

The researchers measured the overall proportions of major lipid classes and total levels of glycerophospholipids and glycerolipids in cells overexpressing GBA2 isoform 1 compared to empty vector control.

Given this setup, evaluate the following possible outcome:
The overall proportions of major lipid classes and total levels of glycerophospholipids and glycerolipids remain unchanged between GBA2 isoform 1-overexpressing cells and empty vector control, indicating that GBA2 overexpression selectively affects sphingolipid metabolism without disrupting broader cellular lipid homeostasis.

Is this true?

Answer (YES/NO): YES